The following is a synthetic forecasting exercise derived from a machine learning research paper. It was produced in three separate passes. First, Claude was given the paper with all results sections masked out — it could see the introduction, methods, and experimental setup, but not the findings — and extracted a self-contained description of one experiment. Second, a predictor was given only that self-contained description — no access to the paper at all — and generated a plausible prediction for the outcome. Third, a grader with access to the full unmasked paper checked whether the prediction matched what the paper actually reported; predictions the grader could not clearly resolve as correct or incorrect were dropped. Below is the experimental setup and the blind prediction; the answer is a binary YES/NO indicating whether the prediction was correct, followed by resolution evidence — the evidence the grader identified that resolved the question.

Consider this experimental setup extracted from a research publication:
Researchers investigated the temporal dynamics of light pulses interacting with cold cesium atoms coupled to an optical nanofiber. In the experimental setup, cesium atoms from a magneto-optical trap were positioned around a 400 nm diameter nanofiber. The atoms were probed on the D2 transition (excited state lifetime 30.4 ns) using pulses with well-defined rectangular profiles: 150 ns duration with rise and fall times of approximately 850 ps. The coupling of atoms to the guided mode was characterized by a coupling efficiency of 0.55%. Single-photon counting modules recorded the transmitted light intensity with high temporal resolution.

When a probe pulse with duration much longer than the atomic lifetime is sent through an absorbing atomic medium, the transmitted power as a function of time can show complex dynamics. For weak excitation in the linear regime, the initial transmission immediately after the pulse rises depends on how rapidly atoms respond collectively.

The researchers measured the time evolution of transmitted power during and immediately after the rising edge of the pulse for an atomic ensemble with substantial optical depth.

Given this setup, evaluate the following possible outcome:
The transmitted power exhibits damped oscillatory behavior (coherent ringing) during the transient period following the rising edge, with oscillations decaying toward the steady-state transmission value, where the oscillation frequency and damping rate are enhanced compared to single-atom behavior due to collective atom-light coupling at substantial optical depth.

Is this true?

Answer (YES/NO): NO